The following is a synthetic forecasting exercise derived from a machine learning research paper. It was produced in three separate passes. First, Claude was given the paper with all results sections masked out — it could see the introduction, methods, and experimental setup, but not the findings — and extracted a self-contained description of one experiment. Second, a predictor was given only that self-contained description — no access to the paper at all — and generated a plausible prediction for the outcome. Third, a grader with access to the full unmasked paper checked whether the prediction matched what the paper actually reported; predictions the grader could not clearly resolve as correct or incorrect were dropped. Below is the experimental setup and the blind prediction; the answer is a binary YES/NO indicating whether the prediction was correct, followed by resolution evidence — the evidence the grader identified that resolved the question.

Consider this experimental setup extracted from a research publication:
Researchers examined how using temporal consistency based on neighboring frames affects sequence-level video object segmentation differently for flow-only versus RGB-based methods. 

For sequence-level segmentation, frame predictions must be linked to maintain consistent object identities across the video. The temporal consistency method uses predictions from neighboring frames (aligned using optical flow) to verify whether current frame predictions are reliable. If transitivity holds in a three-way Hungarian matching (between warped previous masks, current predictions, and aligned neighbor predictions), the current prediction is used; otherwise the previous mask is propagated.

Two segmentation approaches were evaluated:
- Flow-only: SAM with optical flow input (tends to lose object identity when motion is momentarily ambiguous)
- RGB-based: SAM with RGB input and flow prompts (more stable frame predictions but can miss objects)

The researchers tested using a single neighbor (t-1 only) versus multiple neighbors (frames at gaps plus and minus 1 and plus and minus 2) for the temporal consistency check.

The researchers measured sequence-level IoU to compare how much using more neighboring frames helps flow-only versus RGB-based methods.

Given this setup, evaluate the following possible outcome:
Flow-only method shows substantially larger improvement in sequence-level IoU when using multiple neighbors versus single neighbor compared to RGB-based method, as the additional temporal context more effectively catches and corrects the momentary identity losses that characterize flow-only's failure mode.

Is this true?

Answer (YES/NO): YES